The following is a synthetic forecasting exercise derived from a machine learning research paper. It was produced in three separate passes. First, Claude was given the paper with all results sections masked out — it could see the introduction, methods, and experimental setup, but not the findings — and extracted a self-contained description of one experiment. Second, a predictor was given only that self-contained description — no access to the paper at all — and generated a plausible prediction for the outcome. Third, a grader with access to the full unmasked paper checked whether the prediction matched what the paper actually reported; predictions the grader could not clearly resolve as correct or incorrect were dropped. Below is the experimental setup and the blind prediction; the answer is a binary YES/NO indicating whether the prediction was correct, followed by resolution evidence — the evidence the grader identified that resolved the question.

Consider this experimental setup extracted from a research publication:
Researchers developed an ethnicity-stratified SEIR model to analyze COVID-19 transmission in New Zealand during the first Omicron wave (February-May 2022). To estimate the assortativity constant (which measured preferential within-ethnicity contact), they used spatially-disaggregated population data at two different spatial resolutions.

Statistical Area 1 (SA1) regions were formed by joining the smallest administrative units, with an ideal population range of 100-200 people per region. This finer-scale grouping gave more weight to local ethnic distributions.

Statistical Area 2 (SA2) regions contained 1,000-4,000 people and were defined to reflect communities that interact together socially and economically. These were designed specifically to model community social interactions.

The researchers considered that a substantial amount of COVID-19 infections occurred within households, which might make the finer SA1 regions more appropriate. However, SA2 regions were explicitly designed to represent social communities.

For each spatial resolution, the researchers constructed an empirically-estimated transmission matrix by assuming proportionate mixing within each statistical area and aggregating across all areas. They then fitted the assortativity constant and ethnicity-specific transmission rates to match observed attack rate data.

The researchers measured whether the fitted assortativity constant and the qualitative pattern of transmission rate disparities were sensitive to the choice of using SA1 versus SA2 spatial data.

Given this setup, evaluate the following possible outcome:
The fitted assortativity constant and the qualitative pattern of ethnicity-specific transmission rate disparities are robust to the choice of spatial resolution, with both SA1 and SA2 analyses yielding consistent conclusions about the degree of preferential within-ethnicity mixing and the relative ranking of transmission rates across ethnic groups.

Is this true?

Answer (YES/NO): NO